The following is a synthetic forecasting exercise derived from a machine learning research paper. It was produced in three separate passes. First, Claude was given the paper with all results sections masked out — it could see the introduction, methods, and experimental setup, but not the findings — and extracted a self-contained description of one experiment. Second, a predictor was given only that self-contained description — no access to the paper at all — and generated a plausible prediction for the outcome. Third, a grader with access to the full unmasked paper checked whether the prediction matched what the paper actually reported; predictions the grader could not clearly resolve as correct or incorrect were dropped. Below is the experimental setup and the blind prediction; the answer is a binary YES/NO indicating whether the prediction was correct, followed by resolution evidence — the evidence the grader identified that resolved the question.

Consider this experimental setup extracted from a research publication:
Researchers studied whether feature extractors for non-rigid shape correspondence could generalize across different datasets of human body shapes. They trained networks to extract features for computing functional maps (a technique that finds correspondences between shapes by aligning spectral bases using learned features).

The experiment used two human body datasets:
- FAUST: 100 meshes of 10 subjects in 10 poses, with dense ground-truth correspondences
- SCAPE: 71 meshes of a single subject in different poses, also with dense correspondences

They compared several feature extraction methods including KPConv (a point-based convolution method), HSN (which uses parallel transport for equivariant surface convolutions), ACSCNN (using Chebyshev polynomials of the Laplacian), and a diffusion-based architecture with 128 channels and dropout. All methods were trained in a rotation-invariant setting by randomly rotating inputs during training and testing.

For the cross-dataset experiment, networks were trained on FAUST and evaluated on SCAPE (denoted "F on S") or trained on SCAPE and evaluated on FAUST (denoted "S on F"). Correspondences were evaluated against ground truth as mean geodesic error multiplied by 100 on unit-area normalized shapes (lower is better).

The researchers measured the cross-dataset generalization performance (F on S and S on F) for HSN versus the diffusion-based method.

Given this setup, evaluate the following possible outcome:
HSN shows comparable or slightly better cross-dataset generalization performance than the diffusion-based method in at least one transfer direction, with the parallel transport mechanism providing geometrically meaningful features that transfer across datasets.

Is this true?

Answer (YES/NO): NO